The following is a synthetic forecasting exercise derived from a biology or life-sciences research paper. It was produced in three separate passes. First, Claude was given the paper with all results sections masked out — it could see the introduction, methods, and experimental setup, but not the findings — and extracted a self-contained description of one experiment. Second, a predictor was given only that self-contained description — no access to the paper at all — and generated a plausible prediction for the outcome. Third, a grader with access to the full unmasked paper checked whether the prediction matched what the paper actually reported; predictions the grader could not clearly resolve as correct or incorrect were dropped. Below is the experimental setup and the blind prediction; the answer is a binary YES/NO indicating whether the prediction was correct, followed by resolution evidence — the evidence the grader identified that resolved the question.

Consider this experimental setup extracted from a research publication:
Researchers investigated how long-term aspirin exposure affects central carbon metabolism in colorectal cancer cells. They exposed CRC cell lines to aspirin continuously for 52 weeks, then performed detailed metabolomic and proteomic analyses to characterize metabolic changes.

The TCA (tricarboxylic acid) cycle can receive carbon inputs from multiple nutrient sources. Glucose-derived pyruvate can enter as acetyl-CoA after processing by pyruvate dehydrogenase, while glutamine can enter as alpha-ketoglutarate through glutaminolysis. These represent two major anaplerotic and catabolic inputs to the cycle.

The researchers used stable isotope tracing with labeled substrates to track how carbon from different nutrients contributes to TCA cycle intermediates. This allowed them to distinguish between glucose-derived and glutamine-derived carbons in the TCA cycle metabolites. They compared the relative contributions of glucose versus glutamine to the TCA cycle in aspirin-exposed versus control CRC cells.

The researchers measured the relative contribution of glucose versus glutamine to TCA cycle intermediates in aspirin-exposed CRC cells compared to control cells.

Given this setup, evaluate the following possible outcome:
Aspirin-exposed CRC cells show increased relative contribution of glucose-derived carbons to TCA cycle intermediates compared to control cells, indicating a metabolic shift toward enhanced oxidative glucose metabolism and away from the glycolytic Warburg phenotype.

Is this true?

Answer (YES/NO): NO